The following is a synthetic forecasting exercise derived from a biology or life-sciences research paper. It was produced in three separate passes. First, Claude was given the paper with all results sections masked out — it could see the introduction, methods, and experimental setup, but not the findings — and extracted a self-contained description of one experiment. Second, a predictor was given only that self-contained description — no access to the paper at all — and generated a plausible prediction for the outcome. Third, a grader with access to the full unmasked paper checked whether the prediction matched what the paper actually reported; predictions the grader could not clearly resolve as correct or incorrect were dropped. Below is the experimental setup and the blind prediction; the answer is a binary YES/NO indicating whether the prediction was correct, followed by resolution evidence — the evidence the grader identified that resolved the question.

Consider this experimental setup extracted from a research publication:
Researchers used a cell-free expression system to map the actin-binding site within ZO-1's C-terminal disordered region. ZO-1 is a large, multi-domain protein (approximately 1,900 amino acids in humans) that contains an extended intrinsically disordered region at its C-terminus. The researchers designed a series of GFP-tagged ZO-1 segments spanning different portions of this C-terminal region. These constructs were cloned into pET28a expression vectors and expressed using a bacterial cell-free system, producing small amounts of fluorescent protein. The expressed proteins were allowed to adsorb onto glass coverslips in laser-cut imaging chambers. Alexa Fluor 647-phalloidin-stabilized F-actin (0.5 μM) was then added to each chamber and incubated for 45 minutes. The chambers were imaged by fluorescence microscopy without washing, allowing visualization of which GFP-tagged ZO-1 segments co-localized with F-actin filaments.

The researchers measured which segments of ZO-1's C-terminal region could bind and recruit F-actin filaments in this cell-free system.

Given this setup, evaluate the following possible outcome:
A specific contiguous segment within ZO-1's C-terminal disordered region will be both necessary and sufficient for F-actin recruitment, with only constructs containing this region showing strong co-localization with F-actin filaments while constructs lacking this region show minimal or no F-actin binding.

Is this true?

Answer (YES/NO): YES